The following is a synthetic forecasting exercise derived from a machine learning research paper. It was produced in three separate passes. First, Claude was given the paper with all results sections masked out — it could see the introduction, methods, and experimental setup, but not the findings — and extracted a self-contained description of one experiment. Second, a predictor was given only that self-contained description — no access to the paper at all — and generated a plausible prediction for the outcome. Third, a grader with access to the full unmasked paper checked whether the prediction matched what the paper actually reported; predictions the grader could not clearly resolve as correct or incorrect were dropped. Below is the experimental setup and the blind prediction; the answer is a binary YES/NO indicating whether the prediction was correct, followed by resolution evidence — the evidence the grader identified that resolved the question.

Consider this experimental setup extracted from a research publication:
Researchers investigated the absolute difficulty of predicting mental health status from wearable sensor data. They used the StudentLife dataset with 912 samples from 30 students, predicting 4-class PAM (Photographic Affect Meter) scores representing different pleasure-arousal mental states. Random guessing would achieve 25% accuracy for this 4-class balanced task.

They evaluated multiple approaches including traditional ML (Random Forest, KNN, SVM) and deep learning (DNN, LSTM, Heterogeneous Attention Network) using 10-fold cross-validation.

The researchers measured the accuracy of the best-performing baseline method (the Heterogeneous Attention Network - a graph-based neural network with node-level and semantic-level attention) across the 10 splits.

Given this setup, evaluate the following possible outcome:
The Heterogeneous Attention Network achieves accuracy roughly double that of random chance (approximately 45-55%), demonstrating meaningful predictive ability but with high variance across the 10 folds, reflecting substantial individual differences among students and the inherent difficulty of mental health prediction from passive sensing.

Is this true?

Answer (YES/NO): NO